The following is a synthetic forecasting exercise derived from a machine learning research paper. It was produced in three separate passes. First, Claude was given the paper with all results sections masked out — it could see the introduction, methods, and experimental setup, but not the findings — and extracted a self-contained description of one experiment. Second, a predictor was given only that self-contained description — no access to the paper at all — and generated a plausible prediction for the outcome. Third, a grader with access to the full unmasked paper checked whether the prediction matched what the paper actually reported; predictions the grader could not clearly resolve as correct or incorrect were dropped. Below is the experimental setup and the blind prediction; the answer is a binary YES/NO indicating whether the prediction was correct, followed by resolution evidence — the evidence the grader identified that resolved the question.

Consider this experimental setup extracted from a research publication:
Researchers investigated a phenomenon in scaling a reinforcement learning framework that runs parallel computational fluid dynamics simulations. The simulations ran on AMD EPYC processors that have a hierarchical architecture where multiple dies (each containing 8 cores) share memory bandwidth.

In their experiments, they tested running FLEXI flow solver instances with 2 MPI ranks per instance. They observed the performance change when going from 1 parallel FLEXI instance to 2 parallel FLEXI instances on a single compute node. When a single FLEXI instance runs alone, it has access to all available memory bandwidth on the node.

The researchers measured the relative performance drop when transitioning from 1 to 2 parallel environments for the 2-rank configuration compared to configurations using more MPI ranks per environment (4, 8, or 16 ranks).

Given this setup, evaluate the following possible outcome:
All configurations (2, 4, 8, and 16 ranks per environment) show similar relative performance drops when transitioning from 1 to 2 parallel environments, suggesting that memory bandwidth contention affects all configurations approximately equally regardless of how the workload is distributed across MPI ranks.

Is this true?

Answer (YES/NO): NO